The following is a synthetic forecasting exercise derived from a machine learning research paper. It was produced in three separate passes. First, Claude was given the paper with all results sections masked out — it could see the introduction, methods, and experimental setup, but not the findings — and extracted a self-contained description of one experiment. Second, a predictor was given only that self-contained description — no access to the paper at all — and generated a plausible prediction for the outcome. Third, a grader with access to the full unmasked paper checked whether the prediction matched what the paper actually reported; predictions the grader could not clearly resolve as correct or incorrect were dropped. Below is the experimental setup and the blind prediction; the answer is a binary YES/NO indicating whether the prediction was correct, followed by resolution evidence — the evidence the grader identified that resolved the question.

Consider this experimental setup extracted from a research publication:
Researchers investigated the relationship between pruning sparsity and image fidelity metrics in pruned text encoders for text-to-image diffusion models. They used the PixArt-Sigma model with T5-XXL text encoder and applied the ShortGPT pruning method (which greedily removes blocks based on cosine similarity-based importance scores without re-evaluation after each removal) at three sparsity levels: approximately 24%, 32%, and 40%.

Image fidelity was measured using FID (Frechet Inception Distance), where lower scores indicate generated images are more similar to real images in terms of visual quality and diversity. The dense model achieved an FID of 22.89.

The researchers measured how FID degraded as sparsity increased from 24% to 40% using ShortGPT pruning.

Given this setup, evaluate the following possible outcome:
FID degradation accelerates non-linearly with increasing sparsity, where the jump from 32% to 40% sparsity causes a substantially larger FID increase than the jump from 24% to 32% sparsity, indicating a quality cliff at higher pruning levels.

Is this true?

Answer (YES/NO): YES